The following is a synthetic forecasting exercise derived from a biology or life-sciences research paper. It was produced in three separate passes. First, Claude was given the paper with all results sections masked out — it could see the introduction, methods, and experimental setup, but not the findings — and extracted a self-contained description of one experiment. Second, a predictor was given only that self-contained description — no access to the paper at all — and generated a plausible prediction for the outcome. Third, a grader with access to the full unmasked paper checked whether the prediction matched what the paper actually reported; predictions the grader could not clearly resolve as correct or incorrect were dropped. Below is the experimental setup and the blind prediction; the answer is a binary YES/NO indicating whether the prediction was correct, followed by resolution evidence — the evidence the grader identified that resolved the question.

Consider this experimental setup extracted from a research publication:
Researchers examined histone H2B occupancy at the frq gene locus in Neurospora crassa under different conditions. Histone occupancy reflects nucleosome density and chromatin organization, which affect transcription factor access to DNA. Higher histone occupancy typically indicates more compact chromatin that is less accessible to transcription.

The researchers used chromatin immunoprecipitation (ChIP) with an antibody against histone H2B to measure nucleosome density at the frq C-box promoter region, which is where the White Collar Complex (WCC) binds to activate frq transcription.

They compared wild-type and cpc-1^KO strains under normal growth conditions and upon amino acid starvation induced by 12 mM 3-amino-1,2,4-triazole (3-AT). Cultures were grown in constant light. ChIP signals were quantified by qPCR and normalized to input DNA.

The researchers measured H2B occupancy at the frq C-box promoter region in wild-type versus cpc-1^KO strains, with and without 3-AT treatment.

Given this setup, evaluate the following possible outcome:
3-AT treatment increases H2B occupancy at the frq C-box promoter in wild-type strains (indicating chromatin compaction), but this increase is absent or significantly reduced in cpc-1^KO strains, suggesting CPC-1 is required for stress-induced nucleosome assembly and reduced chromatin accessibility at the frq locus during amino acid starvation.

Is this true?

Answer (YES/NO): NO